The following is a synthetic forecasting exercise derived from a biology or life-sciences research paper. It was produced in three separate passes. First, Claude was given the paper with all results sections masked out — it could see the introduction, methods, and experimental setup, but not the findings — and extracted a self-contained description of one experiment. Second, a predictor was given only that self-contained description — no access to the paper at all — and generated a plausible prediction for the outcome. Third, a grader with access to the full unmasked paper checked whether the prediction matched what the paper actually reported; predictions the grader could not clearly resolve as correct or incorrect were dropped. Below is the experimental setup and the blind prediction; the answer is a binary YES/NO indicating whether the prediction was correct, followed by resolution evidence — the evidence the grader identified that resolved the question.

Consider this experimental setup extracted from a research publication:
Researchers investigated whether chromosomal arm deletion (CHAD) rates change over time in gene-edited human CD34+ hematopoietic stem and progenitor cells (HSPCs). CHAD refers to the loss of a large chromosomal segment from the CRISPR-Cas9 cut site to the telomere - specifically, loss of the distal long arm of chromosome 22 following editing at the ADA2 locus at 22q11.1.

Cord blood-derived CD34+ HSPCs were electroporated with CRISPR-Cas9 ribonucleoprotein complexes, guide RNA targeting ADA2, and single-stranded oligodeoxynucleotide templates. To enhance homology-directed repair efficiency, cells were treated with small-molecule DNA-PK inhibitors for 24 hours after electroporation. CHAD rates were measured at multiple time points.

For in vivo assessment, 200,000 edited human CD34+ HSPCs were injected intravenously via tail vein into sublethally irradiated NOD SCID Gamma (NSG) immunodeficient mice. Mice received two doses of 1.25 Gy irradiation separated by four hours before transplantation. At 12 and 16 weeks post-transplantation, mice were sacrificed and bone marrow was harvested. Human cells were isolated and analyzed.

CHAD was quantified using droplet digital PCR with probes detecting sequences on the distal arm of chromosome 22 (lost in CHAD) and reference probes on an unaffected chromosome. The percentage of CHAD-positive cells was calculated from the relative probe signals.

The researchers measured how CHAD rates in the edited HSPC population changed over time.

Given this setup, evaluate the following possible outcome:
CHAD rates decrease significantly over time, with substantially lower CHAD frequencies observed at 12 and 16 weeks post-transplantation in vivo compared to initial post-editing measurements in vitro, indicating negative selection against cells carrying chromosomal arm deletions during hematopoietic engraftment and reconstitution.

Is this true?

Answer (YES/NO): NO